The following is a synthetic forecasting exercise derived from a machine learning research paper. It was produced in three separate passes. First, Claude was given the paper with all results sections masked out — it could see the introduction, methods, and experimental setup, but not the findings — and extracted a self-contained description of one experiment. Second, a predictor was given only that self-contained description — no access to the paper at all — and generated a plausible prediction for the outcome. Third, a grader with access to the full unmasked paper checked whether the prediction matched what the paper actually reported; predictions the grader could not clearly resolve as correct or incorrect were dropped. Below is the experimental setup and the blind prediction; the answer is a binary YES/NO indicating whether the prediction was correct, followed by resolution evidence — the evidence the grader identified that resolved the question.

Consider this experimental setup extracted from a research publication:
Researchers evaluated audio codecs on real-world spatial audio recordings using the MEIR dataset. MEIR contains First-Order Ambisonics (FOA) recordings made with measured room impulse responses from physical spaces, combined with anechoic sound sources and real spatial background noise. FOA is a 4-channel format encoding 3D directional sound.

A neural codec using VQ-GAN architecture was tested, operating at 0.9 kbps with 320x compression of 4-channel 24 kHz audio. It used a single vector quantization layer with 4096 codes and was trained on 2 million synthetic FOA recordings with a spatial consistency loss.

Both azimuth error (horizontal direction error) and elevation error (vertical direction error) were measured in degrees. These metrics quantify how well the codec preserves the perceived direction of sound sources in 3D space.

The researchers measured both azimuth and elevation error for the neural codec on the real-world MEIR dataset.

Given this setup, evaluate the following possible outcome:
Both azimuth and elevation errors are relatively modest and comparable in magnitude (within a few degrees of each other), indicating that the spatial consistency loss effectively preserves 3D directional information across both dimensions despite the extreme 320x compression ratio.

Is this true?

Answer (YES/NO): YES